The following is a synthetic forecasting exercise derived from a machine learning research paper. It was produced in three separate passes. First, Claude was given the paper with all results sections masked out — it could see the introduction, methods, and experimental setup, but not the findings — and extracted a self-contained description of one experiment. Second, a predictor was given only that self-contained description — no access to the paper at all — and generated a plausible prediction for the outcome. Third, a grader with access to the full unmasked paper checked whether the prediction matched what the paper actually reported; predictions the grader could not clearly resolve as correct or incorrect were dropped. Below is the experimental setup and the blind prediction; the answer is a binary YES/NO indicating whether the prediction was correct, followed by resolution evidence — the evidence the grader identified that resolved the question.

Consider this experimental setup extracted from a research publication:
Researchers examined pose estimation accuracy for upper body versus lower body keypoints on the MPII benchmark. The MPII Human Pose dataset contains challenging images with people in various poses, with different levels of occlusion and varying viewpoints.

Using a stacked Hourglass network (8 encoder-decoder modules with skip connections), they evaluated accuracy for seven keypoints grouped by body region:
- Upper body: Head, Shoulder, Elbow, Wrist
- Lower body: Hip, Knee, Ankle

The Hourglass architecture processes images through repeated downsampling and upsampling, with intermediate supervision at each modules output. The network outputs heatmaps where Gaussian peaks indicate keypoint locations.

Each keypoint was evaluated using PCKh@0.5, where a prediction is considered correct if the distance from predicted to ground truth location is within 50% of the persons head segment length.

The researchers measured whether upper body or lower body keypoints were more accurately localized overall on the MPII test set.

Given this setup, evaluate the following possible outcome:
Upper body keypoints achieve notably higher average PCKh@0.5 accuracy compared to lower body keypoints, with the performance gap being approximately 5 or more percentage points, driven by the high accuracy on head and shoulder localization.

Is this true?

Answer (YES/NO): YES